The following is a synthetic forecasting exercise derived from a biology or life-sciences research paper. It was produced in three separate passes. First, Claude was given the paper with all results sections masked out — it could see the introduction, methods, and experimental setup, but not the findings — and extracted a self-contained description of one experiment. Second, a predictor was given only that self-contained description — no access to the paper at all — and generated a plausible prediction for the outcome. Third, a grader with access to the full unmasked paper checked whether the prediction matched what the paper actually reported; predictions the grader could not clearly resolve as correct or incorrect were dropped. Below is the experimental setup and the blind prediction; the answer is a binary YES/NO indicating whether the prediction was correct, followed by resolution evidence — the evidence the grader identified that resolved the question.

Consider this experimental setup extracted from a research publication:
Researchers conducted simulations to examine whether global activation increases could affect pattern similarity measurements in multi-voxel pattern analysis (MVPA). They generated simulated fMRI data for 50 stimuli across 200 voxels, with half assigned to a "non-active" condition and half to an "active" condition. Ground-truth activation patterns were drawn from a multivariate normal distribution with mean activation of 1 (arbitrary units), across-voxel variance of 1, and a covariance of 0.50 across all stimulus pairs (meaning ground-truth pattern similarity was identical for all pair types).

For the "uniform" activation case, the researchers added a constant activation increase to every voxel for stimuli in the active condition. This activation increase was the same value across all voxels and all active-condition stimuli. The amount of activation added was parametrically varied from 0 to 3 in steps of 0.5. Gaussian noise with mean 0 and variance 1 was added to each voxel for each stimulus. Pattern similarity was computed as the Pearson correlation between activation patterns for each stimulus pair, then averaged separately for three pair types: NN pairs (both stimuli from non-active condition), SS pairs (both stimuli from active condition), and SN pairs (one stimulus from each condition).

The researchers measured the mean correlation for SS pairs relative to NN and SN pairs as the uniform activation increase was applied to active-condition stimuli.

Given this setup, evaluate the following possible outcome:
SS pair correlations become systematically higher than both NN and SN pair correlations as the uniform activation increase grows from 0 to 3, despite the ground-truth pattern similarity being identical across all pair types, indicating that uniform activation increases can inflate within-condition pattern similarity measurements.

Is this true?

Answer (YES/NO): NO